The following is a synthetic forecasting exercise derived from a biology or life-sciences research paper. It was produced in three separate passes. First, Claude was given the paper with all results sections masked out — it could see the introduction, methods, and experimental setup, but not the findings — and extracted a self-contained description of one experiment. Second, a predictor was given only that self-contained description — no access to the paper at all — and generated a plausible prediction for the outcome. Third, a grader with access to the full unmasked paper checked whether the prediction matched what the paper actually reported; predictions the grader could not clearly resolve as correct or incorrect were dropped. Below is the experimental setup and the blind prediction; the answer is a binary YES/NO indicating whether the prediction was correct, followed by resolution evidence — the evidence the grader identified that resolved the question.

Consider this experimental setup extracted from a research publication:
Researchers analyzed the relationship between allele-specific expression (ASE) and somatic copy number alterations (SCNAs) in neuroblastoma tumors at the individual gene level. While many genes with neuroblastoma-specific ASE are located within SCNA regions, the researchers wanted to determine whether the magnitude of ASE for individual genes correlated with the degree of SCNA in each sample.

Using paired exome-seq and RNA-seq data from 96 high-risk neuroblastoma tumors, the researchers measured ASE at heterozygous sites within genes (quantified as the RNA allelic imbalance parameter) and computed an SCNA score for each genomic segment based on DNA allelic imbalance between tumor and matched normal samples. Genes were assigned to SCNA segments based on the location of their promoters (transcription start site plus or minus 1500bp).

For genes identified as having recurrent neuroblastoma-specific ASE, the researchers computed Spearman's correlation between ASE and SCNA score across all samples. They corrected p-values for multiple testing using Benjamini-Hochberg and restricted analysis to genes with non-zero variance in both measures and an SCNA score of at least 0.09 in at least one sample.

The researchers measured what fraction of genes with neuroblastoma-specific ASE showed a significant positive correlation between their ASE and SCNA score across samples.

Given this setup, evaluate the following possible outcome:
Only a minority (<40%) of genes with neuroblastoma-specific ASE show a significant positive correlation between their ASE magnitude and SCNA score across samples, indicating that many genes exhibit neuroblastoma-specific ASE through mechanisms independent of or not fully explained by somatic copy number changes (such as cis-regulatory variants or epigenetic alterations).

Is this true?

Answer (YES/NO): NO